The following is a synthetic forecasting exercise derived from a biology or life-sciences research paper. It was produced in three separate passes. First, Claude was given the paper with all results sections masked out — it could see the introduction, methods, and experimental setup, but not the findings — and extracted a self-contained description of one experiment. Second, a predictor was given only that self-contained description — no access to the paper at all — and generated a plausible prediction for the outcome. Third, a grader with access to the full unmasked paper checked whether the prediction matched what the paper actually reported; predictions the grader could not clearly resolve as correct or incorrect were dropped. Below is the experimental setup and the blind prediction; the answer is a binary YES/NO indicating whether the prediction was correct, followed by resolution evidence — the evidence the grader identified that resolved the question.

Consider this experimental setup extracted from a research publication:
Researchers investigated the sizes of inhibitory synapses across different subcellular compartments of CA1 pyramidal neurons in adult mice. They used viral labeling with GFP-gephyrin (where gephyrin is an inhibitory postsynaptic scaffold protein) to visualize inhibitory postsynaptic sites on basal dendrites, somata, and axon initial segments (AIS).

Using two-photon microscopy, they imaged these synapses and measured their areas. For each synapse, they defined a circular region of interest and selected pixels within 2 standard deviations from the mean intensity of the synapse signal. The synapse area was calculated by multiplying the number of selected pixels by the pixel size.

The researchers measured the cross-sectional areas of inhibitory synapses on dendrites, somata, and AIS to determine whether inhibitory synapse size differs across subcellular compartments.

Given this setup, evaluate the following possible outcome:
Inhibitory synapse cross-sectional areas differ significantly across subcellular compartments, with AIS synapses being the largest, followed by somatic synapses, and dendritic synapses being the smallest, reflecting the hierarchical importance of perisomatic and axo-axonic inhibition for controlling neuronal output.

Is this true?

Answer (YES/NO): YES